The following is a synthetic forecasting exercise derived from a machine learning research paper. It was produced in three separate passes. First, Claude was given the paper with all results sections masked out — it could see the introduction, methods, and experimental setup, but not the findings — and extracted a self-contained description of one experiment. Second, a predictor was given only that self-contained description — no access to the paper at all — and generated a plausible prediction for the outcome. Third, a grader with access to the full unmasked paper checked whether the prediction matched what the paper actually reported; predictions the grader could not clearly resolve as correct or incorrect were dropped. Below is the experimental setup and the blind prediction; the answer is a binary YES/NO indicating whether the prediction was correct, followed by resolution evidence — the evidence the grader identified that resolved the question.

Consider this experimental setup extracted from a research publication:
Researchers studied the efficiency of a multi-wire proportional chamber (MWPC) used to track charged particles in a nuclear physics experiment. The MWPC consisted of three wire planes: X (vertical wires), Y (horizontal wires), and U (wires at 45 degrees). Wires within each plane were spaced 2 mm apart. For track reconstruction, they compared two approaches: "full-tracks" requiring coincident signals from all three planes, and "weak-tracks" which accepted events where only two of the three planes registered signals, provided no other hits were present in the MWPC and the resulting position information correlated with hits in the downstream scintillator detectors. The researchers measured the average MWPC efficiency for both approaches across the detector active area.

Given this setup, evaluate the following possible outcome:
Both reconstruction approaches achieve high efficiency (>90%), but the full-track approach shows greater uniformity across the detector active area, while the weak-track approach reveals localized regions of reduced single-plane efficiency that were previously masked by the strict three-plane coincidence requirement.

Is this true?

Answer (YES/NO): NO